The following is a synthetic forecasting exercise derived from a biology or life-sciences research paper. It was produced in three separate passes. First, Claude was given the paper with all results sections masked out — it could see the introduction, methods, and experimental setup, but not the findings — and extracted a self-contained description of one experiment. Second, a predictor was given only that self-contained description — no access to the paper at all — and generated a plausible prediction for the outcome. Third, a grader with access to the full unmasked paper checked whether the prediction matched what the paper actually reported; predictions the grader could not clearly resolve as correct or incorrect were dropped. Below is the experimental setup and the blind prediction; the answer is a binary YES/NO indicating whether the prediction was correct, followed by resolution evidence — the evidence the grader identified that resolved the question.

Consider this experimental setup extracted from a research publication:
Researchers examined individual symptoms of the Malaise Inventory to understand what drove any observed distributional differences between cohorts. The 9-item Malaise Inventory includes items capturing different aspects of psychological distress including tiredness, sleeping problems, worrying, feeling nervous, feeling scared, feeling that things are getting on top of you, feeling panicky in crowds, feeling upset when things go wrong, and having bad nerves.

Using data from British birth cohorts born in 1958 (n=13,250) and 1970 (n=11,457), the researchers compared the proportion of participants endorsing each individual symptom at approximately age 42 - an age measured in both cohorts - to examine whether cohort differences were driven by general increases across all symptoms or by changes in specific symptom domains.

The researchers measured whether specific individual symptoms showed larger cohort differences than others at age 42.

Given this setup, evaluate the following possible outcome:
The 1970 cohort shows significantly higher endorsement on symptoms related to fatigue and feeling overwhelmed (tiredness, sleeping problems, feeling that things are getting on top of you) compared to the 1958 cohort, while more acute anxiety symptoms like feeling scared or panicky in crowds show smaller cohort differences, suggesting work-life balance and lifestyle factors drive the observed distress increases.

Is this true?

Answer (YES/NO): YES